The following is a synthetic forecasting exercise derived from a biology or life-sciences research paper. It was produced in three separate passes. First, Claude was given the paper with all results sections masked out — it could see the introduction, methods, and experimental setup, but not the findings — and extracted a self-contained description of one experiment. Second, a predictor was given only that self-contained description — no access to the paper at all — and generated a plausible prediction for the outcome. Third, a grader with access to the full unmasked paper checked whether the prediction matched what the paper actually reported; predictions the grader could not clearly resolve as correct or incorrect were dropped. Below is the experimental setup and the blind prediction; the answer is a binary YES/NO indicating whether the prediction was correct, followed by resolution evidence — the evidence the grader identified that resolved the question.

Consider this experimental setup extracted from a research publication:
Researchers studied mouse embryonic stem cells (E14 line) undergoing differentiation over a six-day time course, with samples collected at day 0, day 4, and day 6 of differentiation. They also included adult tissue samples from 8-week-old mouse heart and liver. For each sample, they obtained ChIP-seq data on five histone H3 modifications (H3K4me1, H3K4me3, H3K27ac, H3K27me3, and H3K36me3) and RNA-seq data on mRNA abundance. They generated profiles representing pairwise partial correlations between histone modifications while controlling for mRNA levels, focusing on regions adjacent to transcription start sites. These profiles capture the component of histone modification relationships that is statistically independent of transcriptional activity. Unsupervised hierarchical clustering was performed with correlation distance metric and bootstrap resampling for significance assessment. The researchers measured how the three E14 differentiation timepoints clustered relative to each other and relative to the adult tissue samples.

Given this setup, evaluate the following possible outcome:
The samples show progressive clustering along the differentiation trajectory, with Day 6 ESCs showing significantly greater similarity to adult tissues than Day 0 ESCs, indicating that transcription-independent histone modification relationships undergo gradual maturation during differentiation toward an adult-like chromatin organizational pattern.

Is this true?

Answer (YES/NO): NO